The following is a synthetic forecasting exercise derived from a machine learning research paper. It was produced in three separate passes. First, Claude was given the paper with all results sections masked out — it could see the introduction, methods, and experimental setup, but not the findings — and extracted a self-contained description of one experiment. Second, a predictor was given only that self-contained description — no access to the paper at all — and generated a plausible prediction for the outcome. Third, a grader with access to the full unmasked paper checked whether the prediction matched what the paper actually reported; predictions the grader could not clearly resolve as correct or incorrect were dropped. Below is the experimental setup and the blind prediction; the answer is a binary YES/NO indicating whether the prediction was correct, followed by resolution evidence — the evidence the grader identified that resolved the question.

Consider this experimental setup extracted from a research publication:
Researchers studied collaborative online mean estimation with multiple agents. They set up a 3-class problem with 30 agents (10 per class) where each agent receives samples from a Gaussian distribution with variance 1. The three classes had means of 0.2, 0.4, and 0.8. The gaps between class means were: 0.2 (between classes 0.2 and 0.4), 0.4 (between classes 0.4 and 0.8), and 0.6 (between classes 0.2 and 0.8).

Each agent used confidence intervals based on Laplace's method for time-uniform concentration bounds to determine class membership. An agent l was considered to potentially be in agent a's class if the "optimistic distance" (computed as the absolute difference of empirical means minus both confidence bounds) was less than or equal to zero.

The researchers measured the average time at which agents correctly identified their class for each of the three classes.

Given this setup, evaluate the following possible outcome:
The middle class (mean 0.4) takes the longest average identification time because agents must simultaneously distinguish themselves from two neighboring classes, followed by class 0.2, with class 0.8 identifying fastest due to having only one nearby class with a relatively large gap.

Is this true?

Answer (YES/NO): NO